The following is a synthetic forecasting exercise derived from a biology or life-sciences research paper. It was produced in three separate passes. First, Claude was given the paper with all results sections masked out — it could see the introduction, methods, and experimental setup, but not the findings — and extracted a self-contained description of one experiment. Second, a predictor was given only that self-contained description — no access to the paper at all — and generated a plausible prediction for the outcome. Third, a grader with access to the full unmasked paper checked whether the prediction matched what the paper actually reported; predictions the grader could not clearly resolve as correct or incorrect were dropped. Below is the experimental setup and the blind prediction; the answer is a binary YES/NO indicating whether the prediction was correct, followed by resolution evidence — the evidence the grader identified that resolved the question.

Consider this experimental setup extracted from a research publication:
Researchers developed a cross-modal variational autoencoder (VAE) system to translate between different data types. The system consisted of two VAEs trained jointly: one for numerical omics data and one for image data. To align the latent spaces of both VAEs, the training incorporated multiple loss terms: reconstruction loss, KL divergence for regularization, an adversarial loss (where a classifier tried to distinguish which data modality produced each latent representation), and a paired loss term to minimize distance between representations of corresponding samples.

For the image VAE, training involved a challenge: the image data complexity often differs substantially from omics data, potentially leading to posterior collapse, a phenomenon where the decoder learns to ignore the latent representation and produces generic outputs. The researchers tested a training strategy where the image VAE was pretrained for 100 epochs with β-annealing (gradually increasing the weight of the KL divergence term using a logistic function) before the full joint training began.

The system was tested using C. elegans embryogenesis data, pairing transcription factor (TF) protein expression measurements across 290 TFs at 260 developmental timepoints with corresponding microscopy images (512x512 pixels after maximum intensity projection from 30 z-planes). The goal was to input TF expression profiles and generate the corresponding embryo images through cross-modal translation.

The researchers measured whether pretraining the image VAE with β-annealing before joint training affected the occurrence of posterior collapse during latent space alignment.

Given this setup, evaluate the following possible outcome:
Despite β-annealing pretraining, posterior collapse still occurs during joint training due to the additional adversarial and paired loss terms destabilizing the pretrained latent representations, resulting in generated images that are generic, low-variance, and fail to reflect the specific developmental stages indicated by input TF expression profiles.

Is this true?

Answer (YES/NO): NO